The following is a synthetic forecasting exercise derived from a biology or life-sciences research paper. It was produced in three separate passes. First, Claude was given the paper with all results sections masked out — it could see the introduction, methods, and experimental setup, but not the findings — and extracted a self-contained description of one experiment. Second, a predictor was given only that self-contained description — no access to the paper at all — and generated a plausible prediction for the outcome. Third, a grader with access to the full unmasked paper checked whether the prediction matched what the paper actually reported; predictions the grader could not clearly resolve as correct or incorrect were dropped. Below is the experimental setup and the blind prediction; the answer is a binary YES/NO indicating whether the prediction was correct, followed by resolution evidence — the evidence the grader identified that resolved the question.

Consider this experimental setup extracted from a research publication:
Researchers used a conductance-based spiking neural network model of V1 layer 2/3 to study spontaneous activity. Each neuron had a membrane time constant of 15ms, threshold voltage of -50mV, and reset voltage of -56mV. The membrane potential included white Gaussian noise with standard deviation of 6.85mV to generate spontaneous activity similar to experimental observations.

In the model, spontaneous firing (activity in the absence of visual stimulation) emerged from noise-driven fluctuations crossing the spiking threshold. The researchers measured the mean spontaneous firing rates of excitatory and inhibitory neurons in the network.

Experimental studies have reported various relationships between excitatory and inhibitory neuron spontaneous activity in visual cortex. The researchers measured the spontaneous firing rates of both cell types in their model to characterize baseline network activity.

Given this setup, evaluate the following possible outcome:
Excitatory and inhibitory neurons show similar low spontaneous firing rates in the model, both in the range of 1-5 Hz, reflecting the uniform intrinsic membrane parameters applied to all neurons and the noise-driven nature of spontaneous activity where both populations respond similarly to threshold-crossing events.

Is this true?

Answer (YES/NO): NO